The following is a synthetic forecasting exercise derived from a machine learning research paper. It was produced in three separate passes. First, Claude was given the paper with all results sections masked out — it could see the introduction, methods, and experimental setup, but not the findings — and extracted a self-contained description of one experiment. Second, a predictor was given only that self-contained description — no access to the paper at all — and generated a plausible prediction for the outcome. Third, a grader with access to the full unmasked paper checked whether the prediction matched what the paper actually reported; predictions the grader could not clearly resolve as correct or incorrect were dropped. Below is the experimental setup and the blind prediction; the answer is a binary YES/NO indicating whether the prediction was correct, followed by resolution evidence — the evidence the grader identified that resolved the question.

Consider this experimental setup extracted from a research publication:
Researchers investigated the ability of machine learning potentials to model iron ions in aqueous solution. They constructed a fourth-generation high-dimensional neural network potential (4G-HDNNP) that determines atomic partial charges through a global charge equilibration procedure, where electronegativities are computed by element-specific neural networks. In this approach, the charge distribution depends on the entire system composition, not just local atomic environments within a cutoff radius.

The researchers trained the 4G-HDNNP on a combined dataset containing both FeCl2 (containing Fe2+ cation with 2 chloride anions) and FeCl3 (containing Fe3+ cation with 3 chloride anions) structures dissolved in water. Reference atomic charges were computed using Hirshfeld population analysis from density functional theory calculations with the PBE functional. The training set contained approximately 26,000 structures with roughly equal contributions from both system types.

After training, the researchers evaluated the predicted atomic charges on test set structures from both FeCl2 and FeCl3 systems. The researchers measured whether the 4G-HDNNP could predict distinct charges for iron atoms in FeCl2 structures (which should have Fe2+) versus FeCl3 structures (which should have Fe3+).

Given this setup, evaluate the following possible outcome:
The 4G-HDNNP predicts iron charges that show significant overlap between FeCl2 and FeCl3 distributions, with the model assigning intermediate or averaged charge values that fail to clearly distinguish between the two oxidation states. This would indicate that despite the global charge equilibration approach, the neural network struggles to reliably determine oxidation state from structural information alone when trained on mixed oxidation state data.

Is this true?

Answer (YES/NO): NO